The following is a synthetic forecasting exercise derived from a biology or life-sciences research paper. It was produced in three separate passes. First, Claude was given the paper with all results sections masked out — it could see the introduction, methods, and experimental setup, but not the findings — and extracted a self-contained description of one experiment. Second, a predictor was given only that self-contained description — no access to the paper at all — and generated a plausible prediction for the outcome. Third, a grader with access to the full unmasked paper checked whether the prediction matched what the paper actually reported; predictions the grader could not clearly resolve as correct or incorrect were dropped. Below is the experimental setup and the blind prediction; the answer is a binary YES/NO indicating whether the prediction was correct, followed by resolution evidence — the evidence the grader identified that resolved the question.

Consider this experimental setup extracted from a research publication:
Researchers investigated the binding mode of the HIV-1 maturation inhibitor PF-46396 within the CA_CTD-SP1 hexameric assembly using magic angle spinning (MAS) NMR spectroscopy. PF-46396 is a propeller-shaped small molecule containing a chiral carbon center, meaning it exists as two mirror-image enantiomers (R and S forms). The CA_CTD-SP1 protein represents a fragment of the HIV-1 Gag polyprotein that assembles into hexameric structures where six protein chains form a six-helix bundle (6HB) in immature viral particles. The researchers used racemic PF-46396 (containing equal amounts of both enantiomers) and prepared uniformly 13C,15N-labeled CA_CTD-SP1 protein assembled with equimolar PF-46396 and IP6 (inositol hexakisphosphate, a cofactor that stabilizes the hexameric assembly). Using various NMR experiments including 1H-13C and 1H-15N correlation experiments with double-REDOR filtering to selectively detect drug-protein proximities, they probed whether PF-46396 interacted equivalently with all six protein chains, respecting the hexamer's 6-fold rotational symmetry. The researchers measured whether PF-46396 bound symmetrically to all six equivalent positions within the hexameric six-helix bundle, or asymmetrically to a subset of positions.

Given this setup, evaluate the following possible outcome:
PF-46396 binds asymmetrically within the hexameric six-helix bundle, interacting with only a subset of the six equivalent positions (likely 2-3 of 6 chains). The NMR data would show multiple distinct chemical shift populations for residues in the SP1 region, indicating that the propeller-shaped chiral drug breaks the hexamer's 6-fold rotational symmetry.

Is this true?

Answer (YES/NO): NO